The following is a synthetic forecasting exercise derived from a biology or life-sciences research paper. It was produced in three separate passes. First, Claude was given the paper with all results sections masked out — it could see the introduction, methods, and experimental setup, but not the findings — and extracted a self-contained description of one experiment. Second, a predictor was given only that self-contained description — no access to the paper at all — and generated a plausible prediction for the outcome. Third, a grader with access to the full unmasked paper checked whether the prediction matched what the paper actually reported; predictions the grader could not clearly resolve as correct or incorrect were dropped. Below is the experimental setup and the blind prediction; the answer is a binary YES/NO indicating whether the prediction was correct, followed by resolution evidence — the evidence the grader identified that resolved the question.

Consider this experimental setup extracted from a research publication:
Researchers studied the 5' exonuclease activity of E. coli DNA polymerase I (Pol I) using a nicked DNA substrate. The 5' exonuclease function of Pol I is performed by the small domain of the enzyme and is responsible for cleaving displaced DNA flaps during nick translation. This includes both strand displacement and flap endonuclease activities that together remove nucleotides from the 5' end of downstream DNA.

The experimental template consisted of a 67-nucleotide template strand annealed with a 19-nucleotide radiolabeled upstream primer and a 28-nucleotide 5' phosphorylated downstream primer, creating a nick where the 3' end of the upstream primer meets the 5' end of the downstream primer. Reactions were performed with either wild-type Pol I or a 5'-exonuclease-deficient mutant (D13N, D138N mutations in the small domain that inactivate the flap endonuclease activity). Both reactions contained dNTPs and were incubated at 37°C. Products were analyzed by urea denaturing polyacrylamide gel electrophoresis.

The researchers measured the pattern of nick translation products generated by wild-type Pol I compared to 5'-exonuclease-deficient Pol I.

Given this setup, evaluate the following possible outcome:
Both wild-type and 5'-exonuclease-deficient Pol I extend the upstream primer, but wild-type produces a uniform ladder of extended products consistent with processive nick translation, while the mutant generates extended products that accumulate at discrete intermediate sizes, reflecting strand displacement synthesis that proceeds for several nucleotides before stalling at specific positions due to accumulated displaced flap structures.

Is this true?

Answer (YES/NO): NO